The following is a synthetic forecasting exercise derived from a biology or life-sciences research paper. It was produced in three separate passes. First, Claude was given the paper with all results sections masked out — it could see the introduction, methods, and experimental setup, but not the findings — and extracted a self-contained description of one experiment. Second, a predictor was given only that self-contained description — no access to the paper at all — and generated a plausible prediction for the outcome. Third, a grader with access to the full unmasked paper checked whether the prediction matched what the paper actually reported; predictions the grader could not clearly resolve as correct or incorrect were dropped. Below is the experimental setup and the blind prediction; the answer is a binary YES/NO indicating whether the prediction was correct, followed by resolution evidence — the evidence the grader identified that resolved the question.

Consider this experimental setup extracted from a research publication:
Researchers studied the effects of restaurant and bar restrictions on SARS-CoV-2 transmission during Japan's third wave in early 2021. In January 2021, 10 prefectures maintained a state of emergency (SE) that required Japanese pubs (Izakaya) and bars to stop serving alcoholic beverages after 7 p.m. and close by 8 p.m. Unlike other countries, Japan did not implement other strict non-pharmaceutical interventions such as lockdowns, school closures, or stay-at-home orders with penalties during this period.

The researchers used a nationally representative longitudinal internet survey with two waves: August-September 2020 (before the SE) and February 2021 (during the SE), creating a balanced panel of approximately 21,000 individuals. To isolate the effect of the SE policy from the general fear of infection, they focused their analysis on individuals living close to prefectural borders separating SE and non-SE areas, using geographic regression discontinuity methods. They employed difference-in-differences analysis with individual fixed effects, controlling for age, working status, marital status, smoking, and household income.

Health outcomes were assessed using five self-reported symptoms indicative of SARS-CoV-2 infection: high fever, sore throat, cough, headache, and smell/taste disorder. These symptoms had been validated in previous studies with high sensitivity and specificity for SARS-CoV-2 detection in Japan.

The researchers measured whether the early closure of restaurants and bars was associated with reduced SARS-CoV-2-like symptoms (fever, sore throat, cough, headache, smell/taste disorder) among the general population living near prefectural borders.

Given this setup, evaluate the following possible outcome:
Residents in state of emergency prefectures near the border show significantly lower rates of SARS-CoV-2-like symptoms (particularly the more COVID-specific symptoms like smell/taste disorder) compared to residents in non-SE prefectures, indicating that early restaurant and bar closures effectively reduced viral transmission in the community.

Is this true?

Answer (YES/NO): NO